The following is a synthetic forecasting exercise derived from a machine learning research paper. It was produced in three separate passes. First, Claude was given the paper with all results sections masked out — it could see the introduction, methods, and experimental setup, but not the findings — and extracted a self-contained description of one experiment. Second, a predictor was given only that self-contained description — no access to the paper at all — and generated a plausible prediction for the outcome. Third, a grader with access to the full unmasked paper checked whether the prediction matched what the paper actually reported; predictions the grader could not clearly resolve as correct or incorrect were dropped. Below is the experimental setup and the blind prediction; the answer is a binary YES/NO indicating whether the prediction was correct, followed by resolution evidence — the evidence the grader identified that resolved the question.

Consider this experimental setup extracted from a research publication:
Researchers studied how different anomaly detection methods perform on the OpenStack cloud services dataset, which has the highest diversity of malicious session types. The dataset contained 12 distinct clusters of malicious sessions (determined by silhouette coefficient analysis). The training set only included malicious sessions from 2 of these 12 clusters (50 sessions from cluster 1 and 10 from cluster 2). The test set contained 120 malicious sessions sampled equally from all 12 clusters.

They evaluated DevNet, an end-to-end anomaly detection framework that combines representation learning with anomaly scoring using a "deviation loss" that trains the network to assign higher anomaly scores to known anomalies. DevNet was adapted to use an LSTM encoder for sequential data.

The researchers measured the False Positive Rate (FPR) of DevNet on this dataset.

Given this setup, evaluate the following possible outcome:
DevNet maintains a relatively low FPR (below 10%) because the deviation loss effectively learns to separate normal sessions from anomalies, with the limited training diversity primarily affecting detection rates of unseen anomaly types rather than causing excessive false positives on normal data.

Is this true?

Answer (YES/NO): NO